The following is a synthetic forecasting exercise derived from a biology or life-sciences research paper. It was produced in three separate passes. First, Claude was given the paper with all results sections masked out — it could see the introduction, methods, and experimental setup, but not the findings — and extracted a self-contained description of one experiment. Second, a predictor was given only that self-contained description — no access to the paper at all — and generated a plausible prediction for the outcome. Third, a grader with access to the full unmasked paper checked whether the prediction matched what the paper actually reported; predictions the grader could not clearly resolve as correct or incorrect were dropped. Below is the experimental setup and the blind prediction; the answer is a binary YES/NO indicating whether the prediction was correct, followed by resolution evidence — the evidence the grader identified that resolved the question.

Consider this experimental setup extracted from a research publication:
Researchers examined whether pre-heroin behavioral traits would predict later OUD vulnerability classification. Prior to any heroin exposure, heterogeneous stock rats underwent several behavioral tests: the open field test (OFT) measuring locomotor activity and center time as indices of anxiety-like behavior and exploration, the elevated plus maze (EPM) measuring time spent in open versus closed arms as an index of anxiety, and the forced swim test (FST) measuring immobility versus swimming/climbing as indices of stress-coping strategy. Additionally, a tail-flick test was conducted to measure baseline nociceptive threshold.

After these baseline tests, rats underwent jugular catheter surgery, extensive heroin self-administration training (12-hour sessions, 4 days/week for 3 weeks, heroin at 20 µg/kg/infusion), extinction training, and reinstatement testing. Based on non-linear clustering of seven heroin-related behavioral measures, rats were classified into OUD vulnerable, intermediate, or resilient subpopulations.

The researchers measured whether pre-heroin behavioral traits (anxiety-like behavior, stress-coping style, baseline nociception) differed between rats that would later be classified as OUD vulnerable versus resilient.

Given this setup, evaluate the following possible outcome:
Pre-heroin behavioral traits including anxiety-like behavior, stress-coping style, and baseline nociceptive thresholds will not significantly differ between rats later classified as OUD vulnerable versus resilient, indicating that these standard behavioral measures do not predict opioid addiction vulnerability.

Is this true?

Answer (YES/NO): NO